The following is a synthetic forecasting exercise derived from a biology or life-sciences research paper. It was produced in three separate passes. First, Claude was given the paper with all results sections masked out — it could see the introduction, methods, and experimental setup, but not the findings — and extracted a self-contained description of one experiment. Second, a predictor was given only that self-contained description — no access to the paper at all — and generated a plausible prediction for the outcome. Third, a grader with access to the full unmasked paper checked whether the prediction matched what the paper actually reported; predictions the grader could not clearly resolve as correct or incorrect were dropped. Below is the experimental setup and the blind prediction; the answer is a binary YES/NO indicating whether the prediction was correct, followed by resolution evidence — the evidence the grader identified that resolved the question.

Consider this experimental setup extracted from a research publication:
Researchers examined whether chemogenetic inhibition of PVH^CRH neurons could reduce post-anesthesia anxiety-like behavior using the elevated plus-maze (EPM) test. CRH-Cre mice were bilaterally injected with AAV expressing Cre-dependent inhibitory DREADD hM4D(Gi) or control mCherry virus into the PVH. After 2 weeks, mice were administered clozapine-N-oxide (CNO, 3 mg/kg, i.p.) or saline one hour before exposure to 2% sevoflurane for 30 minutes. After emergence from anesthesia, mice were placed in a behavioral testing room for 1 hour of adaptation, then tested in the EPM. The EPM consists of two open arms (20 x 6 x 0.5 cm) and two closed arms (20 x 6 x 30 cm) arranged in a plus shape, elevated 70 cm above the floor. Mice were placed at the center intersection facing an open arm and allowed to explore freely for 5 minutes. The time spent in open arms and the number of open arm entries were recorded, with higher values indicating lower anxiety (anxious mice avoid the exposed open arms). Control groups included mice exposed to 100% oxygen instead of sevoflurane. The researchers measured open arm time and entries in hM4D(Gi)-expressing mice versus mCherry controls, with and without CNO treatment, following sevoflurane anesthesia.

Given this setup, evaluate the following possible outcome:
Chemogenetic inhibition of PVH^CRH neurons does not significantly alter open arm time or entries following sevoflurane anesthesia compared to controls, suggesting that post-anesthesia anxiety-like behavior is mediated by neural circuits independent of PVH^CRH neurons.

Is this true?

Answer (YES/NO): NO